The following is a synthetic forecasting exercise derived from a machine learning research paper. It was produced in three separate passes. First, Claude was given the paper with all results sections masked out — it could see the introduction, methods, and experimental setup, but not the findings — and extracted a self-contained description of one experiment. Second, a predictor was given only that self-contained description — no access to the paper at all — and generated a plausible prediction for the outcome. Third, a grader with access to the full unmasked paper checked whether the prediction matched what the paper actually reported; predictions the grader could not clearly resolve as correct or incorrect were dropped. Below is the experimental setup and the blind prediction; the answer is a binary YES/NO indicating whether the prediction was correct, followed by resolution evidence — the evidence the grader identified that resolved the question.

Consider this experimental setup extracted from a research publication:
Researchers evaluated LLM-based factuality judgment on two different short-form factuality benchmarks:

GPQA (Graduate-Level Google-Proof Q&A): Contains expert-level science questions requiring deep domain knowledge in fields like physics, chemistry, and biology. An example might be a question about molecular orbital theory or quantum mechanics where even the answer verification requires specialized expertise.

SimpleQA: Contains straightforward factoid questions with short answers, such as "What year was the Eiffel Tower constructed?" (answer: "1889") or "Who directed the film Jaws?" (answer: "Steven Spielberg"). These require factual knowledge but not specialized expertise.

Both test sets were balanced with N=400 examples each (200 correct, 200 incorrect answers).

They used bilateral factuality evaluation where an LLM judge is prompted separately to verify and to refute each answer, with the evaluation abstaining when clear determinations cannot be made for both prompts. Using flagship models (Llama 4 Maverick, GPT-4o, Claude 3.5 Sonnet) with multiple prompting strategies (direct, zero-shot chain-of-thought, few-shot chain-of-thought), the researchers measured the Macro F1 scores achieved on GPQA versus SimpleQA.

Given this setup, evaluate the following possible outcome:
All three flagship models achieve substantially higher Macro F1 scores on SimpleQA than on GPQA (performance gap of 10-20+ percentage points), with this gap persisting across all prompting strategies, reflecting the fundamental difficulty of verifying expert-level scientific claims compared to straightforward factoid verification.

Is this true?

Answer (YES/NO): NO